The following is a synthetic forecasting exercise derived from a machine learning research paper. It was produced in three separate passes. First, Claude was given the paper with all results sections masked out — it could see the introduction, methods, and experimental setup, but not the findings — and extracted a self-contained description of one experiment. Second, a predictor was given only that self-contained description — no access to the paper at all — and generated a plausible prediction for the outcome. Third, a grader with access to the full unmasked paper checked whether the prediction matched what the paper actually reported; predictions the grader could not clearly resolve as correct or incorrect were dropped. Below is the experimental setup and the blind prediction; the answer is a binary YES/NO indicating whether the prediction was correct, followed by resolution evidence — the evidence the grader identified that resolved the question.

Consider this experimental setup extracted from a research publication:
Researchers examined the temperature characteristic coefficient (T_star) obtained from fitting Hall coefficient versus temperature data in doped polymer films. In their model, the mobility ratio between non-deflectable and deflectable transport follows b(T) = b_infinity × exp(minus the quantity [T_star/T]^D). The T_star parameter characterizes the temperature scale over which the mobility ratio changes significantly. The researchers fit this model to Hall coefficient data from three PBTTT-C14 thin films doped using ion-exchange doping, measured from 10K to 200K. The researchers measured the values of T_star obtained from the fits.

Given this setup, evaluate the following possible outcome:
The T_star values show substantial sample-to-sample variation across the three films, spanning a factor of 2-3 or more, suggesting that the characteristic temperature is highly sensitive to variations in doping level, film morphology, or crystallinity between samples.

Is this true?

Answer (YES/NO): NO